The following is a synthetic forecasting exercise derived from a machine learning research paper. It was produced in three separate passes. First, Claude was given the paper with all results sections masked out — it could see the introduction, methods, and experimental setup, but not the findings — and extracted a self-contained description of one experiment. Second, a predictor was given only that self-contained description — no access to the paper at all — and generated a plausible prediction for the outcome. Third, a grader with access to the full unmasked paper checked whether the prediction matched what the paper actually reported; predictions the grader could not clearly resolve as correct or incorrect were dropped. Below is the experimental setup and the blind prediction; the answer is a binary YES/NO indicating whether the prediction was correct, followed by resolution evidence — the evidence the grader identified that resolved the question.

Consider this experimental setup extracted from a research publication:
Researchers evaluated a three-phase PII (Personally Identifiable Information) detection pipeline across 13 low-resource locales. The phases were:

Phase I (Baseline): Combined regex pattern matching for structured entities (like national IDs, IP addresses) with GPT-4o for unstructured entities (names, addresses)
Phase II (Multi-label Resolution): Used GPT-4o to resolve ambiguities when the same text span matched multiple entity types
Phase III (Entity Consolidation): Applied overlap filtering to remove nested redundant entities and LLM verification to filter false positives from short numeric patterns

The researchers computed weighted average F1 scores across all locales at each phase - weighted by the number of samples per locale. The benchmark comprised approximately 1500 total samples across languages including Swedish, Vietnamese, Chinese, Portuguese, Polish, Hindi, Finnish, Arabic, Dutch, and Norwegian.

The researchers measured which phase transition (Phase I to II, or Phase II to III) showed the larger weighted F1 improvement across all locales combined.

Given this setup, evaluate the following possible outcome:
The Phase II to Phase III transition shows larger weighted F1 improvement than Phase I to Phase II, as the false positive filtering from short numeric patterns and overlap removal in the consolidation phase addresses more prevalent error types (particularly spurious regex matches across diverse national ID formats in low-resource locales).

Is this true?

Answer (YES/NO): NO